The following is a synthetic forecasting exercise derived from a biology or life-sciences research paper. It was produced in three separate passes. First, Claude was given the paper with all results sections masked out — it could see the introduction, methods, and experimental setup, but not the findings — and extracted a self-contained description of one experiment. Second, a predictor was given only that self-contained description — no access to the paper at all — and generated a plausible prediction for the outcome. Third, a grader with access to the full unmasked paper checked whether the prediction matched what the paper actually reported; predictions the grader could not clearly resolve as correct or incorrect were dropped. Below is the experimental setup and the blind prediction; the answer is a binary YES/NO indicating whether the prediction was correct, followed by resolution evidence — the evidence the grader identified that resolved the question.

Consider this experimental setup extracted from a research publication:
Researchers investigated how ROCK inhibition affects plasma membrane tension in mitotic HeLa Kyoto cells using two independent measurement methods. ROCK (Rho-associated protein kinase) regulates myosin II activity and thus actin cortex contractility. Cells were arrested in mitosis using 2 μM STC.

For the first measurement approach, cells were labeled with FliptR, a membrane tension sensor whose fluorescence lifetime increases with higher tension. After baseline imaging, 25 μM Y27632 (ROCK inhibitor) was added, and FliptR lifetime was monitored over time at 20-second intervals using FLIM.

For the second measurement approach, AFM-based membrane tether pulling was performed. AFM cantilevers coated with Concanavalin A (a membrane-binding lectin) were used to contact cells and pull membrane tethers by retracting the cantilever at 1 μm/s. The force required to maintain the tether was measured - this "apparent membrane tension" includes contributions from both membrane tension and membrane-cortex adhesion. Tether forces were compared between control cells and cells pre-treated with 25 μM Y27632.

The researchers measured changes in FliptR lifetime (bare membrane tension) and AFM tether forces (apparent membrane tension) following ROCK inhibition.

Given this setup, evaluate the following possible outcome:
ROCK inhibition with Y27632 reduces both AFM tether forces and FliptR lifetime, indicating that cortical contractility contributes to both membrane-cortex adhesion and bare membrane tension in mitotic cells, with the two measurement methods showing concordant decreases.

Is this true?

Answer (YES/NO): NO